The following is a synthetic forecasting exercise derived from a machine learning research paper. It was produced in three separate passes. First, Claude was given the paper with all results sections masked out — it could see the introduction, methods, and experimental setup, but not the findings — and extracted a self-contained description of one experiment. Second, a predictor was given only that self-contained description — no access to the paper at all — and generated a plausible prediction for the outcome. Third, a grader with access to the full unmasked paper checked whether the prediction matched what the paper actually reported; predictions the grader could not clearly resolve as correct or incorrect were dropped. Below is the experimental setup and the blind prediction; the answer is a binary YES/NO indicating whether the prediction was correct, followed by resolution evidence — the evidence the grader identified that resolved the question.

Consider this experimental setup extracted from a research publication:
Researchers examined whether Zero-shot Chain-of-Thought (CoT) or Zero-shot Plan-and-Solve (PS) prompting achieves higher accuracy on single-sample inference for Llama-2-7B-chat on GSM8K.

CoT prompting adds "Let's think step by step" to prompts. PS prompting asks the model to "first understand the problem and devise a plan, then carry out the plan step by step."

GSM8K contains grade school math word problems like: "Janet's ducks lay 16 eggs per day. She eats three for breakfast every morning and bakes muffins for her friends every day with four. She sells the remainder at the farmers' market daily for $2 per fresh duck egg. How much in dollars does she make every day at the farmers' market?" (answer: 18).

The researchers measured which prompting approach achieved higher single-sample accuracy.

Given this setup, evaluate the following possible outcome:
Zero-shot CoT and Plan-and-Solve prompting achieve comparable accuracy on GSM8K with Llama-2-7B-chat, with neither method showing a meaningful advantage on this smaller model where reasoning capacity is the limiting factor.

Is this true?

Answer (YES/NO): YES